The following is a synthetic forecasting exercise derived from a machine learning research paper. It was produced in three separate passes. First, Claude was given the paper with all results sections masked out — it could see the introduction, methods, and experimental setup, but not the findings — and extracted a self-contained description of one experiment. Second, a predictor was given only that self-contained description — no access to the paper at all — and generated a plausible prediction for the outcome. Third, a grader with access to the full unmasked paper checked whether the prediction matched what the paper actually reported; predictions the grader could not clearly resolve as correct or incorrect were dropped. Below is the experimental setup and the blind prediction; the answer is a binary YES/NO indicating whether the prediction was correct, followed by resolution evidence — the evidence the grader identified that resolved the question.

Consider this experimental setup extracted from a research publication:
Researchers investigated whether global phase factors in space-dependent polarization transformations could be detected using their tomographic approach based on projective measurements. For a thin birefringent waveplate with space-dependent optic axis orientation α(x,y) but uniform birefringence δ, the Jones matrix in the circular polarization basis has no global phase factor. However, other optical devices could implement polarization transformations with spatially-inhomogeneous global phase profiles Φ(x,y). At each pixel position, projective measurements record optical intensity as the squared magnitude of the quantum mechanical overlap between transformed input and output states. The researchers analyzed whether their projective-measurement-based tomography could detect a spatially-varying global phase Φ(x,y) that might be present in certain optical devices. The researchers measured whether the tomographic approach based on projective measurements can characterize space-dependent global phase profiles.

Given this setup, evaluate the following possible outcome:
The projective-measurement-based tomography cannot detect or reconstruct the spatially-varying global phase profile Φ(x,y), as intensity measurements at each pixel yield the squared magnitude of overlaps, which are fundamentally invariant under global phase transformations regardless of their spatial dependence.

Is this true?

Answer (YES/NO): YES